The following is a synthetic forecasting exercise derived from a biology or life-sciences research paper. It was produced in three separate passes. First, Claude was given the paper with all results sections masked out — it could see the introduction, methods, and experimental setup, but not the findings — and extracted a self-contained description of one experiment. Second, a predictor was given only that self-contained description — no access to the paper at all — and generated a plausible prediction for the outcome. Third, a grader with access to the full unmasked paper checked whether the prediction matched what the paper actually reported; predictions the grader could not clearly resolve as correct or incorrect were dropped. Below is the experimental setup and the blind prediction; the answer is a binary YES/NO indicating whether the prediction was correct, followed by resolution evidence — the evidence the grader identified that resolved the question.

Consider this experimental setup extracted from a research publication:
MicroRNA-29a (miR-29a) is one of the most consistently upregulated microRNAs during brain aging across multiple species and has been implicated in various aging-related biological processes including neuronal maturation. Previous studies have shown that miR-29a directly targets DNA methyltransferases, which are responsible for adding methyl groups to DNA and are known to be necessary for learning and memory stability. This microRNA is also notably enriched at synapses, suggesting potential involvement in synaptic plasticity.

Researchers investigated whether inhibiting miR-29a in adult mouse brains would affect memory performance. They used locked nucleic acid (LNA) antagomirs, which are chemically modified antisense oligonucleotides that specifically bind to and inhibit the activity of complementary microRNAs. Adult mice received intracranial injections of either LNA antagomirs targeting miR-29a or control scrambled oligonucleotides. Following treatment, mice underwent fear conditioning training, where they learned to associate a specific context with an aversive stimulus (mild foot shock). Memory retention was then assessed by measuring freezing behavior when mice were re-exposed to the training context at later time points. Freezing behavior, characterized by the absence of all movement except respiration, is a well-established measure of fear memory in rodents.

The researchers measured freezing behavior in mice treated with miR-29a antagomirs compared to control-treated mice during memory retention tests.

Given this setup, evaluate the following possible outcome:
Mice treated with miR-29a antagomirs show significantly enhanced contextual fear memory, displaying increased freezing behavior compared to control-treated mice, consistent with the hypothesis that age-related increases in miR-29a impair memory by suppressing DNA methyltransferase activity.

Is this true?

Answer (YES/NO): YES